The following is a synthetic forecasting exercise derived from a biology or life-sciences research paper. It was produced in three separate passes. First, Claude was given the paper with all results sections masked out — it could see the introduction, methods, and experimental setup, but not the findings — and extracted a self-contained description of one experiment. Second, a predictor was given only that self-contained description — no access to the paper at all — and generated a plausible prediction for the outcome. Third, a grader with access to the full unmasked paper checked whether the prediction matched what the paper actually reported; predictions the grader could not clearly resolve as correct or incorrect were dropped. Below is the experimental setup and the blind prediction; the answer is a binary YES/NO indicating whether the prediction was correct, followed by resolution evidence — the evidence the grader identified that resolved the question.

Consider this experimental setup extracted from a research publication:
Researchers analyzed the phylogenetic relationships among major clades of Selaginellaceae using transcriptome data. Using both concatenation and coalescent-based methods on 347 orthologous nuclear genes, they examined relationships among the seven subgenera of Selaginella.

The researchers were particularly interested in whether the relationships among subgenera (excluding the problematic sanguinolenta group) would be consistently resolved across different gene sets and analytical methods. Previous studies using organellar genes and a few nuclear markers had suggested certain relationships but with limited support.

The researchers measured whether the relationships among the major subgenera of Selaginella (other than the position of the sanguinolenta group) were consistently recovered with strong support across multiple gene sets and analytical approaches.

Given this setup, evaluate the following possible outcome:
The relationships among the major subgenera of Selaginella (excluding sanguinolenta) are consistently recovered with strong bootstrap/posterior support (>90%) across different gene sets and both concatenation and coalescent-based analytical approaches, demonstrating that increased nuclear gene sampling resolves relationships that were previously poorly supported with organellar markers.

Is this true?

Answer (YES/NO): YES